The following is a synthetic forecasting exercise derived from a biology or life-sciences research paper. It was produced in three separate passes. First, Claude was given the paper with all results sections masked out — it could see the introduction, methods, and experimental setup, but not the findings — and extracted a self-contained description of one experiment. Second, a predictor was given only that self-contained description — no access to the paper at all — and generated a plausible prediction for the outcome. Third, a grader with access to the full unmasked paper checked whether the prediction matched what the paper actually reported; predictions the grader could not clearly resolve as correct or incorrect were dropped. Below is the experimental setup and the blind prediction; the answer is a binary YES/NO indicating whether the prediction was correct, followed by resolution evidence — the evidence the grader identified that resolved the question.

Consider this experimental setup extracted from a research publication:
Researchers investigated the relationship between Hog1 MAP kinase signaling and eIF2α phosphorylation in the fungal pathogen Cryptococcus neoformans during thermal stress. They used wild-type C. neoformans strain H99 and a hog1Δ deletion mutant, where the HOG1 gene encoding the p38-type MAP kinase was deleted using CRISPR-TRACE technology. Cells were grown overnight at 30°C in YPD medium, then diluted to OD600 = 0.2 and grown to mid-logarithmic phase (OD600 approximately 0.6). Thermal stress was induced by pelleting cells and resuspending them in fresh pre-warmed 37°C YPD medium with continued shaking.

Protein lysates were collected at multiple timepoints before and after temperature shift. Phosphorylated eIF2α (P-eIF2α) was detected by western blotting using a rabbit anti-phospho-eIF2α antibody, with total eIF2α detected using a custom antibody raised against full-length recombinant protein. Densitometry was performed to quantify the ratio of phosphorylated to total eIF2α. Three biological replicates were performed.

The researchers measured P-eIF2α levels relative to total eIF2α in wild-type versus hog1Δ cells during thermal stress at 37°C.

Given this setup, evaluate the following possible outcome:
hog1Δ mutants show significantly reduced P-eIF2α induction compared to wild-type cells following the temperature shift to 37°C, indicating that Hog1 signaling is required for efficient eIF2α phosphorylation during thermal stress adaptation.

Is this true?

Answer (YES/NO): NO